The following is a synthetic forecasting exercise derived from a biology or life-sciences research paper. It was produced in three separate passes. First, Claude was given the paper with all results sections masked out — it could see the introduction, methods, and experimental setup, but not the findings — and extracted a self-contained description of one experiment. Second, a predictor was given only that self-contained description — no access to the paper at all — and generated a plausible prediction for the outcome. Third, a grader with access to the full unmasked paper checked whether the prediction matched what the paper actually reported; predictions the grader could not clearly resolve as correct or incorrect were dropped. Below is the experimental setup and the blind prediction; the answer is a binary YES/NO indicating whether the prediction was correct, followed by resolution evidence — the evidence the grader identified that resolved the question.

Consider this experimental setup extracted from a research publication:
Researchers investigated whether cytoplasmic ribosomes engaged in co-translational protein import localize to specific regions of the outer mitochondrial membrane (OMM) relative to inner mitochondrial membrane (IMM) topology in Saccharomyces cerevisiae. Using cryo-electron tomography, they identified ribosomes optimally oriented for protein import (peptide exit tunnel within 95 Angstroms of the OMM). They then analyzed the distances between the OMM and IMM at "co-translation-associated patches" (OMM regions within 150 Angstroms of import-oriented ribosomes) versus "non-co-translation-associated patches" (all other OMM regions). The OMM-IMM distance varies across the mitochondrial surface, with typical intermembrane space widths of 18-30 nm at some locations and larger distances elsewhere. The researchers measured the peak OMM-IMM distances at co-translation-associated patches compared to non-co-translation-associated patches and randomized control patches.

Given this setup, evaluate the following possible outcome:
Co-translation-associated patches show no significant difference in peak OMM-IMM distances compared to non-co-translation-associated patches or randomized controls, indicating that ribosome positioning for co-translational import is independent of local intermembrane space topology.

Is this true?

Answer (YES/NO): NO